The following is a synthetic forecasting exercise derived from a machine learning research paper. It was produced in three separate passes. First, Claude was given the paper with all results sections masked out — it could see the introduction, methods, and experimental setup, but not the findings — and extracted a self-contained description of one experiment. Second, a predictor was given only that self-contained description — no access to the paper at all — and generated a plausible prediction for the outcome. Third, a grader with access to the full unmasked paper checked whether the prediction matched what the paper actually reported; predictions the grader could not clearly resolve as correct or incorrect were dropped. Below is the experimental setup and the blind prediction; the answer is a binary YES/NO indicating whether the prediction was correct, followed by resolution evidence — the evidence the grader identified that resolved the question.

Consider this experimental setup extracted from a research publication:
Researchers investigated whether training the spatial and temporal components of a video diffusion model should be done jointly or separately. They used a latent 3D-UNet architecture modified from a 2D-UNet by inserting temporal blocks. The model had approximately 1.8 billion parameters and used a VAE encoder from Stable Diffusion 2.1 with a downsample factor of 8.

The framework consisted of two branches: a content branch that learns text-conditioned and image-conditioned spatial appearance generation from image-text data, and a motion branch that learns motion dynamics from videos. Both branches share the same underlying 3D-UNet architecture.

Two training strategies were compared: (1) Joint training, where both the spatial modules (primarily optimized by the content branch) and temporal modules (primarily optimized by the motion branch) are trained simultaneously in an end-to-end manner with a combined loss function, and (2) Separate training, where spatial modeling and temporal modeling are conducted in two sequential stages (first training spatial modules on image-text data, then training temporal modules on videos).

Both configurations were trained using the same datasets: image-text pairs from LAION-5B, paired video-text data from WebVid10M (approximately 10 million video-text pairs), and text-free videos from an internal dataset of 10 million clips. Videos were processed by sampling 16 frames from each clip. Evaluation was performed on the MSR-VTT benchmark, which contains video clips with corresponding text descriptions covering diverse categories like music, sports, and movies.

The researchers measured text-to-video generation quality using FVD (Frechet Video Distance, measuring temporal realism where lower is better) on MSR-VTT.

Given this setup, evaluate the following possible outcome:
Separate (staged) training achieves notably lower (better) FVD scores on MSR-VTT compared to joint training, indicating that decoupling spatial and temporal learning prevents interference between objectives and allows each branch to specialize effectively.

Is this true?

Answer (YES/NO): NO